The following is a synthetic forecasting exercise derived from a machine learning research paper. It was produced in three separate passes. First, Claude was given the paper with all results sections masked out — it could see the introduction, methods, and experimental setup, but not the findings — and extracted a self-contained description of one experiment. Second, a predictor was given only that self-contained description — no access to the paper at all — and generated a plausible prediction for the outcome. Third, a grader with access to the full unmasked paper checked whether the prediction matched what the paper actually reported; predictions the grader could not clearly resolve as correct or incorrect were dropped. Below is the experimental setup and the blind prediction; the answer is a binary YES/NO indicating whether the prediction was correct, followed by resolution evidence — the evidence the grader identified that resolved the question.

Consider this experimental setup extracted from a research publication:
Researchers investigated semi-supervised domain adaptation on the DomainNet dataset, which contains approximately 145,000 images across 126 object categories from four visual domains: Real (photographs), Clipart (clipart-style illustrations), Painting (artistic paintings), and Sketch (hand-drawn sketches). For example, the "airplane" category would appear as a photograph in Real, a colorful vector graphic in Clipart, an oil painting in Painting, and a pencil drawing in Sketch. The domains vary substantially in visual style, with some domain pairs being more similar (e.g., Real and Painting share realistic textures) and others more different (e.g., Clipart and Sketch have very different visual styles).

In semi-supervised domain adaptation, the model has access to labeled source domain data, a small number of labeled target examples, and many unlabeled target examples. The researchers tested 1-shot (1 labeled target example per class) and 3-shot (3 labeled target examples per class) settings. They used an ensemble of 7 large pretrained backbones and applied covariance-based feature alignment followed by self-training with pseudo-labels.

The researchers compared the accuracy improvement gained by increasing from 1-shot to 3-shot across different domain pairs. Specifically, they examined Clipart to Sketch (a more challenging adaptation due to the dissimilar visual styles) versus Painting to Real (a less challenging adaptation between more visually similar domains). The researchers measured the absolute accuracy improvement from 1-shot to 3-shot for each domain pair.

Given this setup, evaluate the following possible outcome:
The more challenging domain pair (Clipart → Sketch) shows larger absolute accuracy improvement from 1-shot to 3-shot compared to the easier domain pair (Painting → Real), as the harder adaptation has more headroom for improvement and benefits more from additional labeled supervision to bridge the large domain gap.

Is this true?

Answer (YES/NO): YES